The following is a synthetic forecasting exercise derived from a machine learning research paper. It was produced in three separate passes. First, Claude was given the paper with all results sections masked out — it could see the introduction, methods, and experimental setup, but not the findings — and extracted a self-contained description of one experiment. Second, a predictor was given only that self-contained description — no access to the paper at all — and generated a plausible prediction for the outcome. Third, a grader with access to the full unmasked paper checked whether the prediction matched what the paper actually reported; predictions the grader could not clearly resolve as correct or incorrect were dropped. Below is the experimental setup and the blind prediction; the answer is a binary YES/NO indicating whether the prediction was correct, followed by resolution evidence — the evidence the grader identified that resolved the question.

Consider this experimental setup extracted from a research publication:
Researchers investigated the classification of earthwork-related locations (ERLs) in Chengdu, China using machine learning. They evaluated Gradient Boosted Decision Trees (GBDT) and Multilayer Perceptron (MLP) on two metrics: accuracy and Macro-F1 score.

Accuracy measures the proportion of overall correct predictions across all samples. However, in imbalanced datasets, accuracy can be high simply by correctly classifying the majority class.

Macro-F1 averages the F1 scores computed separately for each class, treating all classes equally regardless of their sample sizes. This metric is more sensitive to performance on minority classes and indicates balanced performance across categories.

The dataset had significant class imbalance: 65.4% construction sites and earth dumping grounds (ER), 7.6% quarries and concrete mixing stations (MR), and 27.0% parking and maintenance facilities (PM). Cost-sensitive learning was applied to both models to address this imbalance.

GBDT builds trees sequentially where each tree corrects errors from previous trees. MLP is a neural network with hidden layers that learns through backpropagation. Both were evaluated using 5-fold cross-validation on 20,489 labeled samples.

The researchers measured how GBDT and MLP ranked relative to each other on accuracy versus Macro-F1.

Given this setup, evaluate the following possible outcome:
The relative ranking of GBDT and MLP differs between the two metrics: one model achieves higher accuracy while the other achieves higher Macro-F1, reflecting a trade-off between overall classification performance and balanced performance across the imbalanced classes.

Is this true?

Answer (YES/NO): YES